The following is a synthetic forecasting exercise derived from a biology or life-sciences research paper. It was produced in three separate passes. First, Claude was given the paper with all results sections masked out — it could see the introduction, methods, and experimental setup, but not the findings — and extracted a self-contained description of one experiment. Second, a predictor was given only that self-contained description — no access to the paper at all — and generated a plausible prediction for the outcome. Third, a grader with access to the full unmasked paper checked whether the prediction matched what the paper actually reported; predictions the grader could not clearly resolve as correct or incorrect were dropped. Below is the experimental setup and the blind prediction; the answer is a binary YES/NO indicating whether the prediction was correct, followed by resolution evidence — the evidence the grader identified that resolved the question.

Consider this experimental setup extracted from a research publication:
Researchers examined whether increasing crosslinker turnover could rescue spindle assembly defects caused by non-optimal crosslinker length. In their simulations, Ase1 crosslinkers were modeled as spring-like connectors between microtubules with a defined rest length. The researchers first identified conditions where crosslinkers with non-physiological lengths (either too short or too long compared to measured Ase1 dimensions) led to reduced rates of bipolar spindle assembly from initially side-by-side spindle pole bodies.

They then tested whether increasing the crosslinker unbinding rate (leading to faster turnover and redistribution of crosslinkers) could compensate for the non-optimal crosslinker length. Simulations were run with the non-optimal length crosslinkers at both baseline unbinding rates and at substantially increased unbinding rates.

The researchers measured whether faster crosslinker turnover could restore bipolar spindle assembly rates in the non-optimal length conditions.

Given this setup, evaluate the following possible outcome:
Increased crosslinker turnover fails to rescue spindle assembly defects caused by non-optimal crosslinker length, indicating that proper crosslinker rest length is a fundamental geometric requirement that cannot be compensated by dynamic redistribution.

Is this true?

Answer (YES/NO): NO